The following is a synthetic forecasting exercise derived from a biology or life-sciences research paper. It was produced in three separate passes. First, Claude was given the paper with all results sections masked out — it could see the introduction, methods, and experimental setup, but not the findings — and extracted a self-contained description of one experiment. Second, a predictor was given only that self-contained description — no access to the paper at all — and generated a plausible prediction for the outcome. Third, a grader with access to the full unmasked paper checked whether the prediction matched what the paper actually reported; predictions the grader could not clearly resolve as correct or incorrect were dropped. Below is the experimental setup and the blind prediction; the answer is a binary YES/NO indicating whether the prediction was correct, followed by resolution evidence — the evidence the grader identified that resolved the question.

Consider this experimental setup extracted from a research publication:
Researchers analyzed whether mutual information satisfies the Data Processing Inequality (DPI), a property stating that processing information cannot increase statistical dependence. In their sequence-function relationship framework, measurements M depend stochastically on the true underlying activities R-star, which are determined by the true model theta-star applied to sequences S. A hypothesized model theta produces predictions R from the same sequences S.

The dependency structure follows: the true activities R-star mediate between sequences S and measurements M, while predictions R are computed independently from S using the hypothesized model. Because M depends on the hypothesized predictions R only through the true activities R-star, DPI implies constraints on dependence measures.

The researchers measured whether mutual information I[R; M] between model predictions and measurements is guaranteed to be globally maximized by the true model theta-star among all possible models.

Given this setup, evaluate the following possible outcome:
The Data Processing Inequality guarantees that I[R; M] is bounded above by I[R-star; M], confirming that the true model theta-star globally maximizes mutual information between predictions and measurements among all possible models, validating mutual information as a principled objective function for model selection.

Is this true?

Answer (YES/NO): YES